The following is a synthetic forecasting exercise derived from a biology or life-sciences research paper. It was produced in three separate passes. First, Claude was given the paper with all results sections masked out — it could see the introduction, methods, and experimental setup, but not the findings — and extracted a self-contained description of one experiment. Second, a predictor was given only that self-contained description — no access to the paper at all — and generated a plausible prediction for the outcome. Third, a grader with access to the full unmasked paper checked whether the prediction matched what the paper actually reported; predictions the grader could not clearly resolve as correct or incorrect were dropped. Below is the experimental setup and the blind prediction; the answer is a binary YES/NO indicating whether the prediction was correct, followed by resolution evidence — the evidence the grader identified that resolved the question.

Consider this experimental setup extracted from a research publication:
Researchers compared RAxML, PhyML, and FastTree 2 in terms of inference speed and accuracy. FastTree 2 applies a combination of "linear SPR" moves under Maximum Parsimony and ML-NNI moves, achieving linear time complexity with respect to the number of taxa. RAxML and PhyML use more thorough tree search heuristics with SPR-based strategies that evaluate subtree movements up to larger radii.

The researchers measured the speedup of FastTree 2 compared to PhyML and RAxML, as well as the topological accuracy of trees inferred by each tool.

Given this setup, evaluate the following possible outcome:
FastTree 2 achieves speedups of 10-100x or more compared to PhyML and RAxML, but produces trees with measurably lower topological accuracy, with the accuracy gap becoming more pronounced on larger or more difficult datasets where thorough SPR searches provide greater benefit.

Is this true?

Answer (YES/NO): NO